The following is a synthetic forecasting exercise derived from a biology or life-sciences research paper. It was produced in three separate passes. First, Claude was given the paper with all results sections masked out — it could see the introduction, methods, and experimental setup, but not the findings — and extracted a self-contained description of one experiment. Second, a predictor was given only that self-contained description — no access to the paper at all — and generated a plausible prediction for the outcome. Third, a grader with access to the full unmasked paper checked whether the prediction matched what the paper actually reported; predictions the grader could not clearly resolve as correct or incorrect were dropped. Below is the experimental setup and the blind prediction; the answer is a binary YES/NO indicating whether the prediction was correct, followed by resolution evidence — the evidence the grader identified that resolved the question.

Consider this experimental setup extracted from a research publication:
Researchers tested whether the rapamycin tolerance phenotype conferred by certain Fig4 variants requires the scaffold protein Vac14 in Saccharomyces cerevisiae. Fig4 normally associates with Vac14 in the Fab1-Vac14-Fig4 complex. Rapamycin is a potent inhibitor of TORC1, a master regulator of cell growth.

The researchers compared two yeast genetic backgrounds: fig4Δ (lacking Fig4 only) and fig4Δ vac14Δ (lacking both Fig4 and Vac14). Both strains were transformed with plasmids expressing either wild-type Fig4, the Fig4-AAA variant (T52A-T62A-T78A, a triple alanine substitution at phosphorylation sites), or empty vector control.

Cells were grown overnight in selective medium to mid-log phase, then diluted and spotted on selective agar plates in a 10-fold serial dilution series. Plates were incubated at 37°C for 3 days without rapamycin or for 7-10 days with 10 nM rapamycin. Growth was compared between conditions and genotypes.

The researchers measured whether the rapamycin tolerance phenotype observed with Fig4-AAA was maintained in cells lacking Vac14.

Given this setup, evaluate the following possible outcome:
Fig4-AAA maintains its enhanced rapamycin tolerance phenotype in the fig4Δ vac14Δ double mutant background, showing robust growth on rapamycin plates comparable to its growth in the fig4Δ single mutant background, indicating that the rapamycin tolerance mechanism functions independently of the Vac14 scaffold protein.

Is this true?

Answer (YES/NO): YES